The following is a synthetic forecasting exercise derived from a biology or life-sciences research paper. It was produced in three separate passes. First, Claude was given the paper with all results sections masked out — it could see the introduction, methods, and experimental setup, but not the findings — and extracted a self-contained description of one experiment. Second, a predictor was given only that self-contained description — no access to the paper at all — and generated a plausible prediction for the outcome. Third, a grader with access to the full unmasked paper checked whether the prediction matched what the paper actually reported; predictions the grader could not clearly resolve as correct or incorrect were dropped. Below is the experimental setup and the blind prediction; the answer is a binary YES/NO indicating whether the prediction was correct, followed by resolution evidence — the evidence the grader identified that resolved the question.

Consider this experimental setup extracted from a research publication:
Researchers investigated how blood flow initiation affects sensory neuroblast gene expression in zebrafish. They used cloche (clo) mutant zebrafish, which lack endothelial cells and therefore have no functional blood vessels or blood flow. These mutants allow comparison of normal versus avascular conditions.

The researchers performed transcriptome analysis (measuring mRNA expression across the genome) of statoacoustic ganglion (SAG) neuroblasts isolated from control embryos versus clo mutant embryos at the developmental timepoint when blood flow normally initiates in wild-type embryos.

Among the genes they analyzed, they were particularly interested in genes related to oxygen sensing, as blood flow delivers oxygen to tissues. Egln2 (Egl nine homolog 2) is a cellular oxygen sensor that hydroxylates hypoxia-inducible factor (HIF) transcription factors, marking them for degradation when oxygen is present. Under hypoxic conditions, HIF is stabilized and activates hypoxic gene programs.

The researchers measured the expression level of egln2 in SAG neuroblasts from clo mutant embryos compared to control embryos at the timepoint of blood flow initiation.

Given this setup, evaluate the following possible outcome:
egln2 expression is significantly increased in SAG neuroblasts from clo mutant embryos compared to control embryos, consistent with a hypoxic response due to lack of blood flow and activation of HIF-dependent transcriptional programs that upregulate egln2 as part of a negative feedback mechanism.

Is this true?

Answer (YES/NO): NO